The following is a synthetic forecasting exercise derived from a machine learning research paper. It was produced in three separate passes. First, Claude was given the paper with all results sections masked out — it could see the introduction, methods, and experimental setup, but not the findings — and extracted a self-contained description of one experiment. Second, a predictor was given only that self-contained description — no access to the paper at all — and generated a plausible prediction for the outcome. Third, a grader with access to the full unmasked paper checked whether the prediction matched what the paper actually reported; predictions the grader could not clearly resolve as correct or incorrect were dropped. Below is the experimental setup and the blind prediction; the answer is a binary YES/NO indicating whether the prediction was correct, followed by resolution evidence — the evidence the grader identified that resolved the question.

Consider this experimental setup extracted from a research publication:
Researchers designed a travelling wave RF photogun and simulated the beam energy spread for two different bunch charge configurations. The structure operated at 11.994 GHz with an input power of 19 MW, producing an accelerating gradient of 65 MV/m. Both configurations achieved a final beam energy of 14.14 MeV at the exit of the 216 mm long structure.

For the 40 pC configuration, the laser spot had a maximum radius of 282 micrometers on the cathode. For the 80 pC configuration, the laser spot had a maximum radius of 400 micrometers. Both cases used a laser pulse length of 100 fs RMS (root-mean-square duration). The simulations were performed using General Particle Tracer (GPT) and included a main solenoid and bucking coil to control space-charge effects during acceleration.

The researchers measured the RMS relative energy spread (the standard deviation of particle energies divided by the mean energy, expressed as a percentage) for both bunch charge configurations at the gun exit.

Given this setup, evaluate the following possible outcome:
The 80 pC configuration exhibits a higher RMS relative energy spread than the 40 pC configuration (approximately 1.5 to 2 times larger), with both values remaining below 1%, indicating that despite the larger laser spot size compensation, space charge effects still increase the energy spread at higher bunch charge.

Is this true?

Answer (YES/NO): YES